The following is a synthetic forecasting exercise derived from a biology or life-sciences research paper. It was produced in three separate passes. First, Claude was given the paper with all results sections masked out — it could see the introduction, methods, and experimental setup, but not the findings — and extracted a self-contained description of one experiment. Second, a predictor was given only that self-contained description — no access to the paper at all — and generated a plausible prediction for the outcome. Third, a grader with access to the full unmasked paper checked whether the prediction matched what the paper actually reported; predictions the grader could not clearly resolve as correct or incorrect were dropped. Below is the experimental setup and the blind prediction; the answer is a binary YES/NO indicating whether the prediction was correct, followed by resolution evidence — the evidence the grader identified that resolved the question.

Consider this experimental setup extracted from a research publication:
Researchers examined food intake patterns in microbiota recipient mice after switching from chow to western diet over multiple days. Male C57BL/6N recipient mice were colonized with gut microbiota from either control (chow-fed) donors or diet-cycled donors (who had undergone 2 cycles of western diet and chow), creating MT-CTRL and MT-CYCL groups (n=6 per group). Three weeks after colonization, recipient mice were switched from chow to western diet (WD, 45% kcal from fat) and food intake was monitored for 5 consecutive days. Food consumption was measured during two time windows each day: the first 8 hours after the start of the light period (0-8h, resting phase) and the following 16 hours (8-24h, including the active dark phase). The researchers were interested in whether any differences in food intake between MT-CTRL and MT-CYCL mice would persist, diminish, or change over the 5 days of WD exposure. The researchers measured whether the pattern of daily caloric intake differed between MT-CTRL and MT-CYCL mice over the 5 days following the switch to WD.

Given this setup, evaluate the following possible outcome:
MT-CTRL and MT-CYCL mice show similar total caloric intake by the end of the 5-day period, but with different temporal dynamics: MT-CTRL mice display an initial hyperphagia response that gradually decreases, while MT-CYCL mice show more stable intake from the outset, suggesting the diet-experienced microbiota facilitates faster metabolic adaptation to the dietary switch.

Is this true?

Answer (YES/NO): NO